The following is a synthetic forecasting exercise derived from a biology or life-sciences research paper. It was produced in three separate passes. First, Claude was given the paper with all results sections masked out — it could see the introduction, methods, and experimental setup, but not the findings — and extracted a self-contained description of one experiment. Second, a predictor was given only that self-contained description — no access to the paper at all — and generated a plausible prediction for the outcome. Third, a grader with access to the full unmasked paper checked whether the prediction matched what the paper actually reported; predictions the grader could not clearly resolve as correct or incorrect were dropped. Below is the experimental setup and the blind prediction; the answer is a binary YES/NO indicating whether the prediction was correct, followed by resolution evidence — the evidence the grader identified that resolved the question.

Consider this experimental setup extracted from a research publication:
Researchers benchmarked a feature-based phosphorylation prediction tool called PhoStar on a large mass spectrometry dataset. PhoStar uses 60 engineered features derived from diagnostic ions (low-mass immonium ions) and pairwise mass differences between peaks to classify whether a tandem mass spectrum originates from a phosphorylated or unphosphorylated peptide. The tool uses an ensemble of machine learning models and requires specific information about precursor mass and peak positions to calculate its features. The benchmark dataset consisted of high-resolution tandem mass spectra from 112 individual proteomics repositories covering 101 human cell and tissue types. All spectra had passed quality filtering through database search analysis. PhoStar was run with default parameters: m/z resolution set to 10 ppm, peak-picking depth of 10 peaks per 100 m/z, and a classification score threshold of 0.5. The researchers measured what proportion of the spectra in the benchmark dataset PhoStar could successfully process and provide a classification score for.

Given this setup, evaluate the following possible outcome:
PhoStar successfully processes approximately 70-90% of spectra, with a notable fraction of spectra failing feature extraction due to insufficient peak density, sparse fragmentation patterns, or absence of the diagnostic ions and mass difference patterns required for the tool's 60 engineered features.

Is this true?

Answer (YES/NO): NO